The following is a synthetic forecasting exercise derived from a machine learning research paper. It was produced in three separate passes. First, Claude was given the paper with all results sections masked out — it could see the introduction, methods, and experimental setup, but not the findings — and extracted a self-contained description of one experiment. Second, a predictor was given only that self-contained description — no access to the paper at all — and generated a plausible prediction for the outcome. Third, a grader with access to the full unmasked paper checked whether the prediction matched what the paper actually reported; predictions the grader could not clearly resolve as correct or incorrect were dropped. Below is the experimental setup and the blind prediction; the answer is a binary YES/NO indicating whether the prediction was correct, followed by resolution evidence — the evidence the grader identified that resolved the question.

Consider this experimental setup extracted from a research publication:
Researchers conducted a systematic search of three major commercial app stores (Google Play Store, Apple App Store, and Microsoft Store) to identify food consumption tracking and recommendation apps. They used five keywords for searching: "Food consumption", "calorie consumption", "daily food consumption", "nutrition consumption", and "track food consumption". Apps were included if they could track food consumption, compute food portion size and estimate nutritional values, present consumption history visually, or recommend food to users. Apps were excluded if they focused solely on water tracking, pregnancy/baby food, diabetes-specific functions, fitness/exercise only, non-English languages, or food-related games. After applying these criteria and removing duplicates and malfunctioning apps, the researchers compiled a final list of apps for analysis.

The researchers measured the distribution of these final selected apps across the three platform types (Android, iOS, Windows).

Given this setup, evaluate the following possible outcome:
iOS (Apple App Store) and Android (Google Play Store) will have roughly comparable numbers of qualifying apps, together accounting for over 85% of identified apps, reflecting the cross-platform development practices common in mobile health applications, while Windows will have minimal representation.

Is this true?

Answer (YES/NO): NO